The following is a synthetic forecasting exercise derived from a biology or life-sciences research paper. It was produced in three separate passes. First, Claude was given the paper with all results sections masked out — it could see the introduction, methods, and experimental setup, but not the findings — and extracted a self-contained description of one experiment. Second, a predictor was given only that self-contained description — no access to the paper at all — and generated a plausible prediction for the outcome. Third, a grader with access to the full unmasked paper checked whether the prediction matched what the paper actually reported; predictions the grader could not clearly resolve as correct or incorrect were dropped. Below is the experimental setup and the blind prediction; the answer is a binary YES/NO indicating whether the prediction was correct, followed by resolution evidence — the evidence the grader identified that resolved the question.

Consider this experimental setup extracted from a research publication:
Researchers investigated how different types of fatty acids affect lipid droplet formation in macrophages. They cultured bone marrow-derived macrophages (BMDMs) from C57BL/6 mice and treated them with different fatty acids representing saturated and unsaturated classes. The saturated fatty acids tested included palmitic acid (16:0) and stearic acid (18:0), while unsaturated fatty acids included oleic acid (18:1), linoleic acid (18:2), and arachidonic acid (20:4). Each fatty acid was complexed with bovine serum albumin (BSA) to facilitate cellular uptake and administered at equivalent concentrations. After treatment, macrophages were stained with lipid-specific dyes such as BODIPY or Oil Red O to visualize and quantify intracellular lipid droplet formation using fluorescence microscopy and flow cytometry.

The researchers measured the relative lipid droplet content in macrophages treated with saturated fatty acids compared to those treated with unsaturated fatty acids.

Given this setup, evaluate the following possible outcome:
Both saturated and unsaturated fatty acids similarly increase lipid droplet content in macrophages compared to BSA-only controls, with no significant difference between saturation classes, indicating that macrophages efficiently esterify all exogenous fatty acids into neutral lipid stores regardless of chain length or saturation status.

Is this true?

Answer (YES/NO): NO